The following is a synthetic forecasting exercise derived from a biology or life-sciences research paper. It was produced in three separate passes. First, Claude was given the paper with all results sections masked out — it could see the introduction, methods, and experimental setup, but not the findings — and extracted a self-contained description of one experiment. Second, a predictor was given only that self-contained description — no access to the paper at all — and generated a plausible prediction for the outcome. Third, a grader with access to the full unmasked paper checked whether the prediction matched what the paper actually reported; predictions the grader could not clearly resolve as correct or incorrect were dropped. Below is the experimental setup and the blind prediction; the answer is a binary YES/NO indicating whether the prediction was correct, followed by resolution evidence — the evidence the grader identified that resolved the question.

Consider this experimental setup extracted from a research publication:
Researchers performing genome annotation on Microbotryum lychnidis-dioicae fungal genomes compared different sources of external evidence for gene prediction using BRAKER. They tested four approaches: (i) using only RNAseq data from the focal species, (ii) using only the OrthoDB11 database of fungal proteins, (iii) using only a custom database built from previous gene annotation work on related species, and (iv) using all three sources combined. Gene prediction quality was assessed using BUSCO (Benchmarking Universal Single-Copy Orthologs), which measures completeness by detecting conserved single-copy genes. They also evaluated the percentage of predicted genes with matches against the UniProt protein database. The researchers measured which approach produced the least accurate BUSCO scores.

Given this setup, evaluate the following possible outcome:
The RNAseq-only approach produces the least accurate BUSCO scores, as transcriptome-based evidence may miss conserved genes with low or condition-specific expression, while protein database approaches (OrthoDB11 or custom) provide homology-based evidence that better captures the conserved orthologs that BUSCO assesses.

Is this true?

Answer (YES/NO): NO